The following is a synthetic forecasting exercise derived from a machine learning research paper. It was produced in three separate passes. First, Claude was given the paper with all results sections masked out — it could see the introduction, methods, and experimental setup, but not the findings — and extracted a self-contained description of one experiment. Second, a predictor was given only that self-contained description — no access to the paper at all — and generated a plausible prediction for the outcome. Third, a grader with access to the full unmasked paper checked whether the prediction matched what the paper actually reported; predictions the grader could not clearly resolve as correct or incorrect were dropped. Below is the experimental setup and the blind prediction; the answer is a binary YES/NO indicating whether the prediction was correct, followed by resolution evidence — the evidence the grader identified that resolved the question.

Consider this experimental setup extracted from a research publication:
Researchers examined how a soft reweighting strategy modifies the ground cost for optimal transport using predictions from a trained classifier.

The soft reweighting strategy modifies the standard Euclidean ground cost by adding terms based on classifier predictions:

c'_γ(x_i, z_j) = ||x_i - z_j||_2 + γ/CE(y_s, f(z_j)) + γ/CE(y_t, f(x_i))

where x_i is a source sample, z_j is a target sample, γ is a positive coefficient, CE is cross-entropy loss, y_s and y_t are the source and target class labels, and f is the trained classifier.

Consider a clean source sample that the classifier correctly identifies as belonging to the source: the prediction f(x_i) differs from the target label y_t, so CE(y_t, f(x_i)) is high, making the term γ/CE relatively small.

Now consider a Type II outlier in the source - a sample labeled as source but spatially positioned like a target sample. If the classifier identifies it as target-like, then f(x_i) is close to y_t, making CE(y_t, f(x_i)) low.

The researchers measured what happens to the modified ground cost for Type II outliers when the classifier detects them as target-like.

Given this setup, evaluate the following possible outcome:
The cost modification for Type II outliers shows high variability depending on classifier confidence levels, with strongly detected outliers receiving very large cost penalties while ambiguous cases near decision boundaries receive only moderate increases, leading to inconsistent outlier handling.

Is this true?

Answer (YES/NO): NO